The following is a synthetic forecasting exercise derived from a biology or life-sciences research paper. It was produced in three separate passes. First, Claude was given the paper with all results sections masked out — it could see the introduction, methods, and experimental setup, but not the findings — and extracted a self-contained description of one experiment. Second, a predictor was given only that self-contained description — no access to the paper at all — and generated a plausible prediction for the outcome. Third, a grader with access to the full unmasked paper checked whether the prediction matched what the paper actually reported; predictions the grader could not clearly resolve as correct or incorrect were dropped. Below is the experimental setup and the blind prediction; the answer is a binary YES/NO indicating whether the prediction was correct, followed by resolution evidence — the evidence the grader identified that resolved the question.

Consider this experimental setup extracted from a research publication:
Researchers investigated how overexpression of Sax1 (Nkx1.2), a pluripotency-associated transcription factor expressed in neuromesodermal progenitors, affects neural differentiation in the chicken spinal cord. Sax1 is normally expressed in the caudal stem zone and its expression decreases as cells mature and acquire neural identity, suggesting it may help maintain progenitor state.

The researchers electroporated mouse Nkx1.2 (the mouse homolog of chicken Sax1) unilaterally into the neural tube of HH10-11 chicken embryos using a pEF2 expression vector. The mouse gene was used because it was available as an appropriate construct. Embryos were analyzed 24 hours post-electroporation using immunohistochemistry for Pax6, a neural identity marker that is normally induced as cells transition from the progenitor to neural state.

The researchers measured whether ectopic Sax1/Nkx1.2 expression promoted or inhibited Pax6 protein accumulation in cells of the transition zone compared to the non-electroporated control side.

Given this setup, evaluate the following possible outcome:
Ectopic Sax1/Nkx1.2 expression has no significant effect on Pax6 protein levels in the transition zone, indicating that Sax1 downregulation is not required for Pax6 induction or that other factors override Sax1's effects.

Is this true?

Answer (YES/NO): NO